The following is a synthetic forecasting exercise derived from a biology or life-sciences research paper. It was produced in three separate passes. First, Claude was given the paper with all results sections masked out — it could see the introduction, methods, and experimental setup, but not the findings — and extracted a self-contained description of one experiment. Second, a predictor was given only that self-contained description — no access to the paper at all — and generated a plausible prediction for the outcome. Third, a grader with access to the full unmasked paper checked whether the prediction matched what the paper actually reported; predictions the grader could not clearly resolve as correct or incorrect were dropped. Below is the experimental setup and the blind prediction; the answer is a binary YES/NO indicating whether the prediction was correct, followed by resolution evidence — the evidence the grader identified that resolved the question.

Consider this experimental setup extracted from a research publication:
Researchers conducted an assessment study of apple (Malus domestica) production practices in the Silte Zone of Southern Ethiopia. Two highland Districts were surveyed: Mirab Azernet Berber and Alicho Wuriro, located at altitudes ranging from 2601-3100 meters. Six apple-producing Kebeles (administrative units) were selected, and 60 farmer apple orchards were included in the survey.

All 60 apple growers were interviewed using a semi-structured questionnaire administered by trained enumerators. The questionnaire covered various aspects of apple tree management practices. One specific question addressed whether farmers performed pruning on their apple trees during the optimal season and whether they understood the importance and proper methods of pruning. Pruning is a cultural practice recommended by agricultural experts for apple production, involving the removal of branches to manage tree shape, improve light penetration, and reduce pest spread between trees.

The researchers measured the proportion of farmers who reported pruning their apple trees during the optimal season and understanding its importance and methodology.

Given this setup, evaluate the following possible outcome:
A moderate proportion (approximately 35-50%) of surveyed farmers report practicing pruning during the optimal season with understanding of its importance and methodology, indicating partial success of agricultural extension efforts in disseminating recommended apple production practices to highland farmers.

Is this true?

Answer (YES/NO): NO